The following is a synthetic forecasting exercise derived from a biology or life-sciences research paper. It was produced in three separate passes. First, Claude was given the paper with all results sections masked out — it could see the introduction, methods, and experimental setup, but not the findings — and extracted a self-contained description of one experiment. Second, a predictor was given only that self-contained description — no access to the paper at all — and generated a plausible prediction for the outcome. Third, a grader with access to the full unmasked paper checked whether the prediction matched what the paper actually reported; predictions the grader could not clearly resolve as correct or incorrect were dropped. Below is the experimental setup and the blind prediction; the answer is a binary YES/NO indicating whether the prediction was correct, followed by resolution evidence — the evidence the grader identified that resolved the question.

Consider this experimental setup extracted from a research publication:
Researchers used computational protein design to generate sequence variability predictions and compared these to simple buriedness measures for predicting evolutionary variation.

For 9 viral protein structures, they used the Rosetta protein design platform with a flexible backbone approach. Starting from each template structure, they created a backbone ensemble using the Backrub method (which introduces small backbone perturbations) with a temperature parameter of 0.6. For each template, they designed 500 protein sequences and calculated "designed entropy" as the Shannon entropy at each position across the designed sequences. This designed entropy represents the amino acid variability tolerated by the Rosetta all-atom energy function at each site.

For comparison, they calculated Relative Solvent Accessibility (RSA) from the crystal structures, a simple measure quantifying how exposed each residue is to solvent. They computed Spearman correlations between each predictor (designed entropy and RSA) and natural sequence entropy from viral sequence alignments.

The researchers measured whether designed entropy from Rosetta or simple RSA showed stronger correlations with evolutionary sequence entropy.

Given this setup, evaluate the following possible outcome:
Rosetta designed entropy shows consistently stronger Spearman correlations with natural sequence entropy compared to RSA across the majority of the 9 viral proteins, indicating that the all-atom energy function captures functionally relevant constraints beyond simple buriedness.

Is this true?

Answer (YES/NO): NO